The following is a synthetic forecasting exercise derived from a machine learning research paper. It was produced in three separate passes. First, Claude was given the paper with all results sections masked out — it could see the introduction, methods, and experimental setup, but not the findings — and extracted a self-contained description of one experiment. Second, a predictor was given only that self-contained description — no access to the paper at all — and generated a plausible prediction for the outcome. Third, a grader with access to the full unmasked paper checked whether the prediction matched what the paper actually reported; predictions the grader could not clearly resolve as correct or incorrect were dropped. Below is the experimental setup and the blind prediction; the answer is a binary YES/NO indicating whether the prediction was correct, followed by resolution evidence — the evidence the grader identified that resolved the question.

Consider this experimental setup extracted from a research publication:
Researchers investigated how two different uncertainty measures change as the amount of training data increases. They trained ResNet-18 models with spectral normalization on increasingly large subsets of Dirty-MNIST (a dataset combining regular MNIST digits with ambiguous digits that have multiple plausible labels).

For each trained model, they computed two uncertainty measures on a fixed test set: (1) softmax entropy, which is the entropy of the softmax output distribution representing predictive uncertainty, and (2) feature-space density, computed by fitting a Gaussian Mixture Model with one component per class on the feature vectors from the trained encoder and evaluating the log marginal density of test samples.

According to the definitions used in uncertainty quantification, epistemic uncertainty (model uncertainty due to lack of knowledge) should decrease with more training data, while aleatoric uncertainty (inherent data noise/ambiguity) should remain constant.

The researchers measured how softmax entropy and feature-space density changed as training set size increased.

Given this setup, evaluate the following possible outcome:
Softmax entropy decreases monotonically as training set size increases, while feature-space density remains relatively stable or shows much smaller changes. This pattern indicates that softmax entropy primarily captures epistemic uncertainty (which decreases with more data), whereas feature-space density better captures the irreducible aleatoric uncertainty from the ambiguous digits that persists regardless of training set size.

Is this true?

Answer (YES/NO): NO